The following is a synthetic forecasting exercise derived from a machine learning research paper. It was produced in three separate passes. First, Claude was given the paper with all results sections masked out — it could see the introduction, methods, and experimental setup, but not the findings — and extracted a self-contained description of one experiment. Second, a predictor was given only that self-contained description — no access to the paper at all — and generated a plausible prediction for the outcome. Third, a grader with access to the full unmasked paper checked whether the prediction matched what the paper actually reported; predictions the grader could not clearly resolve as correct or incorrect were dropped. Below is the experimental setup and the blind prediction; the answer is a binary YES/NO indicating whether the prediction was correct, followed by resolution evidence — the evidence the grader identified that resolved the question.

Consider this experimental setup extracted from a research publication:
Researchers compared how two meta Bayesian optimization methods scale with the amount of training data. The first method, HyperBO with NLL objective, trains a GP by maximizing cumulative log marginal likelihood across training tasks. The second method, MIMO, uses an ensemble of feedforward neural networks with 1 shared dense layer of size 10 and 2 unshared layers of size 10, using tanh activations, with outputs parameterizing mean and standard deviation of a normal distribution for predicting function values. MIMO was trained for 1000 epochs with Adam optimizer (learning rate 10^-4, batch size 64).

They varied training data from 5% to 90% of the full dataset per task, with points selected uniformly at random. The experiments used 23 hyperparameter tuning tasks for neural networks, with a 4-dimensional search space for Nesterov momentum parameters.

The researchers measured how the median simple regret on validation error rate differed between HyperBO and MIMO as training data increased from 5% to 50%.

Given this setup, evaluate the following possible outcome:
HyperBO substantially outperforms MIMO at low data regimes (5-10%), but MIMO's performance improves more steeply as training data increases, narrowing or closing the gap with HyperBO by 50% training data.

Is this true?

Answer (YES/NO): NO